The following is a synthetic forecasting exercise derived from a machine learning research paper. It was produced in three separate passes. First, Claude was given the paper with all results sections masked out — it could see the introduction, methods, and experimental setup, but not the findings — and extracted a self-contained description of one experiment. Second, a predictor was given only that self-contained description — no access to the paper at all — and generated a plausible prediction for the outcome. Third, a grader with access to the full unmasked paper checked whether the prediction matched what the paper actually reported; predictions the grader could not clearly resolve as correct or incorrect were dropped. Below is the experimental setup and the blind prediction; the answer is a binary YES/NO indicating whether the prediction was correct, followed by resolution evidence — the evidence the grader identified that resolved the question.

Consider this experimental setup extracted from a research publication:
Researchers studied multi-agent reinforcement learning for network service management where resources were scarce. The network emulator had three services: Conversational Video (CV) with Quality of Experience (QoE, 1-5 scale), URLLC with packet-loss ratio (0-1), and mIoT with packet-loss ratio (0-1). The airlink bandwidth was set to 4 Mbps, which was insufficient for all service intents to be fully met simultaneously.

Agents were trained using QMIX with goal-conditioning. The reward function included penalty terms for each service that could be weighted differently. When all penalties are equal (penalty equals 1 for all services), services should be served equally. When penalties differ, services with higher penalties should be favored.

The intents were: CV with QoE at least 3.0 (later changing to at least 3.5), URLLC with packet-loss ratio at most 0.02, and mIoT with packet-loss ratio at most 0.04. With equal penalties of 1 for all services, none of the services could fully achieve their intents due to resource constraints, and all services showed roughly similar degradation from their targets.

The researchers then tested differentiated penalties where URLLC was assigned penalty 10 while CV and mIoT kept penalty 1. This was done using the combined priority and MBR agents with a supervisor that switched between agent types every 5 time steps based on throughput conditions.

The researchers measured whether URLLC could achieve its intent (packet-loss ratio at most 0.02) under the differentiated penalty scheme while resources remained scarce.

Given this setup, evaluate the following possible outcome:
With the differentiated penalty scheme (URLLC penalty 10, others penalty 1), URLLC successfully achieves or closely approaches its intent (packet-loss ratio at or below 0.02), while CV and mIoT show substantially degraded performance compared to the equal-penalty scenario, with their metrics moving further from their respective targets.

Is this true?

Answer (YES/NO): YES